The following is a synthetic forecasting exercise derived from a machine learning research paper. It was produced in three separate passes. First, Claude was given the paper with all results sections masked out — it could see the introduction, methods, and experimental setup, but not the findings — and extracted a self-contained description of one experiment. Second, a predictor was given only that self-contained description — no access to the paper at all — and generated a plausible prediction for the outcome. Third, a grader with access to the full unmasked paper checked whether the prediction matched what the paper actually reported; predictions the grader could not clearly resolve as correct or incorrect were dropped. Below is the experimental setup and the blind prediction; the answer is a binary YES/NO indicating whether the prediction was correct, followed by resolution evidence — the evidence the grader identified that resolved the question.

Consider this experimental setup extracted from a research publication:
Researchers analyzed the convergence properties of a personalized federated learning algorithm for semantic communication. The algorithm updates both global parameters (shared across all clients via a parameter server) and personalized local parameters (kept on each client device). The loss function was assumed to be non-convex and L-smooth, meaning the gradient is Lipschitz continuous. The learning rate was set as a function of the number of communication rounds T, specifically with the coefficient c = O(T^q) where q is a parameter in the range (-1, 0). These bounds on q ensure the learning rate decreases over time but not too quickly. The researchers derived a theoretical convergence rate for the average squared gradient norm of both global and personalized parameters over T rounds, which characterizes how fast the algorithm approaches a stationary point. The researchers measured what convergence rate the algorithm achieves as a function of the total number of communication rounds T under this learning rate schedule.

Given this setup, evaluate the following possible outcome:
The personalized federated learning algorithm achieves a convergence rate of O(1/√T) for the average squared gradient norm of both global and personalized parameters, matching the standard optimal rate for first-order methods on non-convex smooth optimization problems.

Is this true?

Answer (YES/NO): NO